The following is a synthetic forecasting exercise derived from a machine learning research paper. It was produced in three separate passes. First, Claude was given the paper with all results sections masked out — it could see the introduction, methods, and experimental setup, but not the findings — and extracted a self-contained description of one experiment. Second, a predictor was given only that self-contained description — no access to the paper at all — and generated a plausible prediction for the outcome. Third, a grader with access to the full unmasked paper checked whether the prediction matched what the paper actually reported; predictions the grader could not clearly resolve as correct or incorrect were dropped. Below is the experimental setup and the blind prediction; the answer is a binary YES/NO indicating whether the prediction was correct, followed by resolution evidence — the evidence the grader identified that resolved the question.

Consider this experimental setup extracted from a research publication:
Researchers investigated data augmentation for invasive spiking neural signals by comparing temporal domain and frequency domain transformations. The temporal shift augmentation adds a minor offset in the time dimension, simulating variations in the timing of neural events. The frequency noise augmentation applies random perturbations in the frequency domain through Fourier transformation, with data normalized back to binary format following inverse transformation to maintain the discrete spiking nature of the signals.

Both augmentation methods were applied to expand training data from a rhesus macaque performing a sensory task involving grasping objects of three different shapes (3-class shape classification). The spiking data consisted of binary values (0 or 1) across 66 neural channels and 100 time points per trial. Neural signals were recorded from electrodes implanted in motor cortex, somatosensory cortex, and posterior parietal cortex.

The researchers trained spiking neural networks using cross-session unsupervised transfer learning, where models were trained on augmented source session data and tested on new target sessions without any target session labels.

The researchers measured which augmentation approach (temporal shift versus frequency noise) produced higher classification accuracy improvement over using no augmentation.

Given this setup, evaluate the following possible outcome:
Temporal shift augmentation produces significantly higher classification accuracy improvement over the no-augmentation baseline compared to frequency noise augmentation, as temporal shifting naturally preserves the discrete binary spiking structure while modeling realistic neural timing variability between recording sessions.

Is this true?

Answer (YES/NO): NO